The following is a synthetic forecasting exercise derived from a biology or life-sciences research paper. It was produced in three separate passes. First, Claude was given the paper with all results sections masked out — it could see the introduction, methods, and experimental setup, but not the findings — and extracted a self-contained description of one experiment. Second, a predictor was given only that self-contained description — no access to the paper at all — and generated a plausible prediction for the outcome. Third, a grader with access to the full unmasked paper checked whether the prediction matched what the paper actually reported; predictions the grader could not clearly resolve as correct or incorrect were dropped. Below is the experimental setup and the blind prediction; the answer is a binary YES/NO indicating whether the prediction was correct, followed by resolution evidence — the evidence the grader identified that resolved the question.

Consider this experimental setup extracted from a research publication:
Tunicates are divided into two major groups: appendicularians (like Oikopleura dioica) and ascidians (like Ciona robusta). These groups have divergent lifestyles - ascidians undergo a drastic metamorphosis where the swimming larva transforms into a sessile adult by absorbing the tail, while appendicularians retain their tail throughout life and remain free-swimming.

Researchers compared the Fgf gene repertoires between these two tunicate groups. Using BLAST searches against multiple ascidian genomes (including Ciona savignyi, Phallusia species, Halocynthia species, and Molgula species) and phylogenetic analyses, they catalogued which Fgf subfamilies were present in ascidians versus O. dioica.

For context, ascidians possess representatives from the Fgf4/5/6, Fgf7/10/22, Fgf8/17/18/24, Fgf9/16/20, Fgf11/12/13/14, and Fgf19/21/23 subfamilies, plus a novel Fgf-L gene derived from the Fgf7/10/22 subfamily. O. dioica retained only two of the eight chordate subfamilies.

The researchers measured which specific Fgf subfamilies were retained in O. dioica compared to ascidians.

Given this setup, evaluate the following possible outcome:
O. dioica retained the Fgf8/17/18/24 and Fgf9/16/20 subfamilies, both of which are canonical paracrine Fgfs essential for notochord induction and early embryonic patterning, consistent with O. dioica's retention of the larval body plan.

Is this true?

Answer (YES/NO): NO